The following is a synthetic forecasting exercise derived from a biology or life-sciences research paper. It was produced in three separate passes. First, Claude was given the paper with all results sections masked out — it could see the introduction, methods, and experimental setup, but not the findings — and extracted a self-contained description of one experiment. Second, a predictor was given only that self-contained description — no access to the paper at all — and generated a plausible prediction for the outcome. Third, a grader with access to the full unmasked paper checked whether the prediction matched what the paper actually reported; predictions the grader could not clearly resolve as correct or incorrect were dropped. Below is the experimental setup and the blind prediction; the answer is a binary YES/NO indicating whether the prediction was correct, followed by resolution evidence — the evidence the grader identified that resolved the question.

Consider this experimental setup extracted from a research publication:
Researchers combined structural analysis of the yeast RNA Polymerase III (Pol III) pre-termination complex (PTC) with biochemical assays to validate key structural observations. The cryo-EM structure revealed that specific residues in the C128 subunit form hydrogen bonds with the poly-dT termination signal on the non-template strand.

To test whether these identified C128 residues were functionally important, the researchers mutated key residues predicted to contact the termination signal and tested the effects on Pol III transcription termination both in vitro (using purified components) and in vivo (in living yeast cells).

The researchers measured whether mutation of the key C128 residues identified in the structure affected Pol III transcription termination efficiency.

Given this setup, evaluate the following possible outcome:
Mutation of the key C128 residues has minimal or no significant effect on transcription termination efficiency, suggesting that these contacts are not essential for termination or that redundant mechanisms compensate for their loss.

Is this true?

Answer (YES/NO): NO